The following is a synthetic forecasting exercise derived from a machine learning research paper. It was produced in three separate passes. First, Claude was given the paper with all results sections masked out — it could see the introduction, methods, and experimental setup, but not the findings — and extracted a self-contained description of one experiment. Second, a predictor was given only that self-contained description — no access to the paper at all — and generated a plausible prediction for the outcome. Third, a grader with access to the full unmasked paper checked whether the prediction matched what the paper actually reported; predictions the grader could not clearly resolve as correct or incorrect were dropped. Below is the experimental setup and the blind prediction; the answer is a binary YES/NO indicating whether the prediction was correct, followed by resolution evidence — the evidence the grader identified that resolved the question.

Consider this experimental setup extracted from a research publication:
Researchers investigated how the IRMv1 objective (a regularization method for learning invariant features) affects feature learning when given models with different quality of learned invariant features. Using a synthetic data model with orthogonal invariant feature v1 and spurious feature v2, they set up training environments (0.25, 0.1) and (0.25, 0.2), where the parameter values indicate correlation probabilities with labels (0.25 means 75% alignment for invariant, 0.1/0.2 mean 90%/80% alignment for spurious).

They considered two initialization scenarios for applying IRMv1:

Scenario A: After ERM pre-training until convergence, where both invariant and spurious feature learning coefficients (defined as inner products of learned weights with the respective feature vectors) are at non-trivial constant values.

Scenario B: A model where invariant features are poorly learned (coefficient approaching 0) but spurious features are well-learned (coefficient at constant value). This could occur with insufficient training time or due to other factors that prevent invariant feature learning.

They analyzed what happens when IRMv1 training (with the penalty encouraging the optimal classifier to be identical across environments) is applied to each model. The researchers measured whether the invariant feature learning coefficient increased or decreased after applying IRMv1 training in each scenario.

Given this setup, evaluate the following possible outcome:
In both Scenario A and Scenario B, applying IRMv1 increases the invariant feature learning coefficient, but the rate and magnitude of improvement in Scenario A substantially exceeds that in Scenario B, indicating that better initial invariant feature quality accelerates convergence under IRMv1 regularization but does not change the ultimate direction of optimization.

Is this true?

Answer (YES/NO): NO